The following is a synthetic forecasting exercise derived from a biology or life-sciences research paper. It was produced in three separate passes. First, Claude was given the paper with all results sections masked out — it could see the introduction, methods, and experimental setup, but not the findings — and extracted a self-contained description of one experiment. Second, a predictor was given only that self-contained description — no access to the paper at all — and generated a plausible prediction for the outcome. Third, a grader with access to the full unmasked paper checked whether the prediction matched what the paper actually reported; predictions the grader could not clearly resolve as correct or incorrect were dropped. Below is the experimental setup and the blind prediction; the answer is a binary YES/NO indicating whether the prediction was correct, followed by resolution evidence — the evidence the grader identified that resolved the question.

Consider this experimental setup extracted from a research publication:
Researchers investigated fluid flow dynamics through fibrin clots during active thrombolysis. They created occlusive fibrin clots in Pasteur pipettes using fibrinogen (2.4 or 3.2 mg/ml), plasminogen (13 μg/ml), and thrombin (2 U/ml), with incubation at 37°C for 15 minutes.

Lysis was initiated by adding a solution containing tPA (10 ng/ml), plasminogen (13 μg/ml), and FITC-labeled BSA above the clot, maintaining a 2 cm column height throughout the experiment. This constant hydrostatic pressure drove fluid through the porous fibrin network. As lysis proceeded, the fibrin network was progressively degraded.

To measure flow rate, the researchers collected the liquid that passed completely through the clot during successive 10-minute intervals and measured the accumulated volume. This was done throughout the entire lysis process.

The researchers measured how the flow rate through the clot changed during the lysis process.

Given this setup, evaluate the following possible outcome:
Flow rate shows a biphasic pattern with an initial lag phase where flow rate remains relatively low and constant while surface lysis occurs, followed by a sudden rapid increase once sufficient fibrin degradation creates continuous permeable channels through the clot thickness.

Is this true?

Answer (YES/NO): YES